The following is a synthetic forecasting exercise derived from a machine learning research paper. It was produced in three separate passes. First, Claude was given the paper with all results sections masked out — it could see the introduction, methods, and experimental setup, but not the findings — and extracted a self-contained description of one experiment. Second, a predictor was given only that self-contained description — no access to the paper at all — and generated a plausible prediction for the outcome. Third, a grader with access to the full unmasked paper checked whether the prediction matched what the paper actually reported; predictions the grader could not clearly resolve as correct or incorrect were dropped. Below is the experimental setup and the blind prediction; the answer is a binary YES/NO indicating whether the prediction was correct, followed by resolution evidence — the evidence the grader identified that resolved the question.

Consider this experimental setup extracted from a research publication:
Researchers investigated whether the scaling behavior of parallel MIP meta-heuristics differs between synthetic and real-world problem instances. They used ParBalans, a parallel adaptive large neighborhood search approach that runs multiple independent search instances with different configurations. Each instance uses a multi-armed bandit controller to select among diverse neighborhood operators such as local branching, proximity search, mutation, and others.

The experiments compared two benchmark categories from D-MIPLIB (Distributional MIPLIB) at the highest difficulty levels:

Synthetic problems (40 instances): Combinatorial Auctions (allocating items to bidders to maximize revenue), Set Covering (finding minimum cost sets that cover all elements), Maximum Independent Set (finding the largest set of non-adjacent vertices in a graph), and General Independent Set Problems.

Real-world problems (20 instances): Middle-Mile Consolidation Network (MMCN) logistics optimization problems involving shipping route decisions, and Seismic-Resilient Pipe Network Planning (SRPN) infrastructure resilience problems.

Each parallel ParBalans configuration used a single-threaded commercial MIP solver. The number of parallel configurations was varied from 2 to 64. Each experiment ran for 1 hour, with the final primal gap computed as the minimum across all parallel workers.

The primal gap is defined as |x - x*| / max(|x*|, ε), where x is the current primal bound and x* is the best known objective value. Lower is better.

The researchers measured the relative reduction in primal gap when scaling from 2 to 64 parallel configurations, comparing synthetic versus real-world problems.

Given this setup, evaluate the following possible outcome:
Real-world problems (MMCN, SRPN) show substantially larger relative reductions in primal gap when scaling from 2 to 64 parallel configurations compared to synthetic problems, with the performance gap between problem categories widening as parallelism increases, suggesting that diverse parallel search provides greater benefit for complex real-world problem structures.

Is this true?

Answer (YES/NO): NO